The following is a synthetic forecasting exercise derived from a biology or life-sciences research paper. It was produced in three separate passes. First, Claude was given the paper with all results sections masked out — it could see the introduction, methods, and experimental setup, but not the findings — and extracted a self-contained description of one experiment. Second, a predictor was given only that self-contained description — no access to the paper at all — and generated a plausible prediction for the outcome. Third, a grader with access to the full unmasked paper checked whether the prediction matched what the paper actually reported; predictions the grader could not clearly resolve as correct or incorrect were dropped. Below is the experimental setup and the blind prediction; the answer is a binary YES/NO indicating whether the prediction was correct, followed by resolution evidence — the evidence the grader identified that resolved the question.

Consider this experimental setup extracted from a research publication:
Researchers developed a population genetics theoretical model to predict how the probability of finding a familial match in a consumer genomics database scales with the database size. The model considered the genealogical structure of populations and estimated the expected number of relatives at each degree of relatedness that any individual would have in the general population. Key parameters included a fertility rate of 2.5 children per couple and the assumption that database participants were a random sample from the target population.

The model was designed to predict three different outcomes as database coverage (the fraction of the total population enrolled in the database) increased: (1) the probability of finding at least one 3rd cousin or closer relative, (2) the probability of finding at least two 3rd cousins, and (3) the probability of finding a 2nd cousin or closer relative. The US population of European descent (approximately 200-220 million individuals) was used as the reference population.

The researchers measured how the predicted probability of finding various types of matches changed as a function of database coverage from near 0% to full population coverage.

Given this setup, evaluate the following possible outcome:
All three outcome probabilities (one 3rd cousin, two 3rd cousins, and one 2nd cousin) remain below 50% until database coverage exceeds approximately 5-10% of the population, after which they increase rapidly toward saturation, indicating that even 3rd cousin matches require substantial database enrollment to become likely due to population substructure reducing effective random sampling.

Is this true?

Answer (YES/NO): NO